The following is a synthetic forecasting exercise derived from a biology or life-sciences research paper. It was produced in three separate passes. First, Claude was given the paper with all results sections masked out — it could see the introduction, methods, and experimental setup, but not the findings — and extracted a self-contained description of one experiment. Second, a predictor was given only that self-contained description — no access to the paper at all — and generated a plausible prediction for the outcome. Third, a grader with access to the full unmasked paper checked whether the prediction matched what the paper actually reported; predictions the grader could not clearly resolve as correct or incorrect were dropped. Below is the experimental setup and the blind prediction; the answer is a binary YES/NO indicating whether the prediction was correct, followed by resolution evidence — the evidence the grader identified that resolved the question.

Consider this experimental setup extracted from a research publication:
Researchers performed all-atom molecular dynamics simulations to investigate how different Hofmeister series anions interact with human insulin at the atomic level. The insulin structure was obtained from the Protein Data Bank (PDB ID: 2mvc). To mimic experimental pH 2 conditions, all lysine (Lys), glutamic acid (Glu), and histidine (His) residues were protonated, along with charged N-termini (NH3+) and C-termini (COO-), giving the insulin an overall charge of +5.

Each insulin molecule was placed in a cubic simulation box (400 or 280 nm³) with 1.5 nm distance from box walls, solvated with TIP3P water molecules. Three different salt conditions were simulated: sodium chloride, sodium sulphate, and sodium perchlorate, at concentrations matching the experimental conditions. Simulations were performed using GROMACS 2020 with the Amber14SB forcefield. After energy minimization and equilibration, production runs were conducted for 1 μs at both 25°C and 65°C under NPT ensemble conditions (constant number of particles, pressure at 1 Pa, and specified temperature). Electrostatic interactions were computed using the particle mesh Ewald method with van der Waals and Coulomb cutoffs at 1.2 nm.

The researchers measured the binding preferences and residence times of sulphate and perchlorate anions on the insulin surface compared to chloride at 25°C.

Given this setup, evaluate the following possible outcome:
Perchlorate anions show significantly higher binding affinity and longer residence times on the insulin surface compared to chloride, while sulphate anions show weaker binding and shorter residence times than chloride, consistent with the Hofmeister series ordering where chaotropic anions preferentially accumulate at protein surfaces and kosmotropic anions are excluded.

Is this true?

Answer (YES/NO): NO